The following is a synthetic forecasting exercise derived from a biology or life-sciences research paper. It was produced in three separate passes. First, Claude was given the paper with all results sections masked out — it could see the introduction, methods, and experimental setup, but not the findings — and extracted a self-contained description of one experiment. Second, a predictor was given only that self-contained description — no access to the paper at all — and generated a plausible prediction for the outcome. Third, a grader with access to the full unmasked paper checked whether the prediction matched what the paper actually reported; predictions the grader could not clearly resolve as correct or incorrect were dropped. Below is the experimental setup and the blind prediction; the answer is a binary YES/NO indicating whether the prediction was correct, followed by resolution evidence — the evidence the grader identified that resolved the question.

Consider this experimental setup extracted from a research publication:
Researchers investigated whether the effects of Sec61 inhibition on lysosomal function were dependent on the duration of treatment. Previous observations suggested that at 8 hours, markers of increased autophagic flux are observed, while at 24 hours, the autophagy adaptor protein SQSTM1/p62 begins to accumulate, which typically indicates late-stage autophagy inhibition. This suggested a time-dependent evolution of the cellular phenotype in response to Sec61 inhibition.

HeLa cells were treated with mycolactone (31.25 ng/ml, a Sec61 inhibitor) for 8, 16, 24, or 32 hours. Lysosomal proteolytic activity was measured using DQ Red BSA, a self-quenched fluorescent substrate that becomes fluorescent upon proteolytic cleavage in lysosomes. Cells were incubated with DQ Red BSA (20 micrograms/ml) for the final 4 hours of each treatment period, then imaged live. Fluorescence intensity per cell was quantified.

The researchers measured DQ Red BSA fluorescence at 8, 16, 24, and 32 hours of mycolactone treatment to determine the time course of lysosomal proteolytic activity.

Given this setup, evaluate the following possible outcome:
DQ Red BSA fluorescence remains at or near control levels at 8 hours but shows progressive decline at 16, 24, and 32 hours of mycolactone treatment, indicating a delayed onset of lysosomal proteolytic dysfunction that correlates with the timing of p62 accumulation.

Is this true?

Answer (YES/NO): NO